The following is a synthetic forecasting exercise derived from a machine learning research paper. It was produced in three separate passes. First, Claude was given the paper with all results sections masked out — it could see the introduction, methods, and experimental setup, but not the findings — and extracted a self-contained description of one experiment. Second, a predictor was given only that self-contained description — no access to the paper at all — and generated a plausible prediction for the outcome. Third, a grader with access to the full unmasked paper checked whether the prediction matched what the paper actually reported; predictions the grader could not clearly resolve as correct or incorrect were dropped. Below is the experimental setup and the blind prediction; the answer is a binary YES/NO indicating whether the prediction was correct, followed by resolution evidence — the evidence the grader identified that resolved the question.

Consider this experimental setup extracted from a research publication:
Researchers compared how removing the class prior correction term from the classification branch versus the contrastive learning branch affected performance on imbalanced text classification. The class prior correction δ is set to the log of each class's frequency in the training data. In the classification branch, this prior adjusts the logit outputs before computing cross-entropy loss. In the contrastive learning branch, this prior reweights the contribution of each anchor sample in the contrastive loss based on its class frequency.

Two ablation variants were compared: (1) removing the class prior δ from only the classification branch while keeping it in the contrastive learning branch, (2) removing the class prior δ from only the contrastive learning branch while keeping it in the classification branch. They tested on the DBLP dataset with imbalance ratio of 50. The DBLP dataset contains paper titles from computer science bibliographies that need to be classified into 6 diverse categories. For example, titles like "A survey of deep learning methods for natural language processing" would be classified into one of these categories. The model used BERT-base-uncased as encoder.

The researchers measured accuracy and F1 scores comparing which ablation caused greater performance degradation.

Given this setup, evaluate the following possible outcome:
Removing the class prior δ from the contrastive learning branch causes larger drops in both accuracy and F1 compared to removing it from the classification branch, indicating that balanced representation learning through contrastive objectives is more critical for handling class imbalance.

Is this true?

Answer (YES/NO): NO